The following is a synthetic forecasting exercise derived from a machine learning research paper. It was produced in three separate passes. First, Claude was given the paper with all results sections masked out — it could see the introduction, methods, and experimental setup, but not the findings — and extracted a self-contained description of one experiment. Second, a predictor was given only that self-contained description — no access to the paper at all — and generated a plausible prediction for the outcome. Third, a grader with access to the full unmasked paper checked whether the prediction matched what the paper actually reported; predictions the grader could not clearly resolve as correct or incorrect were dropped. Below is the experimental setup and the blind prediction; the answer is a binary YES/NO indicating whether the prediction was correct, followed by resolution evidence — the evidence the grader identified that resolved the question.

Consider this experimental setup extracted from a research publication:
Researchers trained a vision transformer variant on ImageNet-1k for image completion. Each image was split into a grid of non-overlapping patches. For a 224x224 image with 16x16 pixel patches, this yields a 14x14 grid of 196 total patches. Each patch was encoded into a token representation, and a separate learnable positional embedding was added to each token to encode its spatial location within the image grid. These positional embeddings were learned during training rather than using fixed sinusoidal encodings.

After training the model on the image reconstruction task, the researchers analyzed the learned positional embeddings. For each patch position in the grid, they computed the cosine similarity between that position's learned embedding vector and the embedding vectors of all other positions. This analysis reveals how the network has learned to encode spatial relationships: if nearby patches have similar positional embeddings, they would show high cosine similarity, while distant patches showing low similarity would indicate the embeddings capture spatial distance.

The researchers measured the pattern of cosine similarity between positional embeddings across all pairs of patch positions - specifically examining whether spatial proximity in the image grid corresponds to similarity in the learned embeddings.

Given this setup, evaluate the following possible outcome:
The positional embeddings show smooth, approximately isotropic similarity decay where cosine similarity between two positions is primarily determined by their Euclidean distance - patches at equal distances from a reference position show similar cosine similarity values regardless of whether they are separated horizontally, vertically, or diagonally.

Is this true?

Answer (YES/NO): NO